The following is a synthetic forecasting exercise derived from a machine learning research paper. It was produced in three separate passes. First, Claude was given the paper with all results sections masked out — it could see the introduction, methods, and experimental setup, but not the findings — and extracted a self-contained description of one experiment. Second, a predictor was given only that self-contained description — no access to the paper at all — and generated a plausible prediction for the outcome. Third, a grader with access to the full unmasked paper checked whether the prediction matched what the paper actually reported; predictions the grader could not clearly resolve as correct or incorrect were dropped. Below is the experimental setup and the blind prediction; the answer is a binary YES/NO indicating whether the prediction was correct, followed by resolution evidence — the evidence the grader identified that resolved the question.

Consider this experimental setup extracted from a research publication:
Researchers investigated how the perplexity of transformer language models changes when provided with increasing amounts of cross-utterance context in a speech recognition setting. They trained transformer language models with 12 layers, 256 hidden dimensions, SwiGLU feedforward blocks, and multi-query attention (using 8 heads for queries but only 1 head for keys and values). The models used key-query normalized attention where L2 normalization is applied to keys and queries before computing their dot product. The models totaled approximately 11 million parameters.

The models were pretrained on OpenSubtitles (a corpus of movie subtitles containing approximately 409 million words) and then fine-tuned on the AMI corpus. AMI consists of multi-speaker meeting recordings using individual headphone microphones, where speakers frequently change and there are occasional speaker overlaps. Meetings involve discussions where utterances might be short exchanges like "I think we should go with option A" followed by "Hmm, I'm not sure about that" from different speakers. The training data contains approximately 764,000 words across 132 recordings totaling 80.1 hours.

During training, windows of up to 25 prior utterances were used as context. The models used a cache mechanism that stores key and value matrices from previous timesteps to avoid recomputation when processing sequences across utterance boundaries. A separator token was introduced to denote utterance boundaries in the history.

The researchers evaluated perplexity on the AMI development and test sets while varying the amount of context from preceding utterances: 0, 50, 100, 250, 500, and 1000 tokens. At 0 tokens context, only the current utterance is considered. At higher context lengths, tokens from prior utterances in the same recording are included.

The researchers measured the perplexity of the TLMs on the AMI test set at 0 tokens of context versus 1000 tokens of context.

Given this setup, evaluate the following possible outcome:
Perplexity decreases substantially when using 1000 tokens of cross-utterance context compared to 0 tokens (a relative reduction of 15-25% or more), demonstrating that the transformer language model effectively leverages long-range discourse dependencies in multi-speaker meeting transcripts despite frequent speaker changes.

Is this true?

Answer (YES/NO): YES